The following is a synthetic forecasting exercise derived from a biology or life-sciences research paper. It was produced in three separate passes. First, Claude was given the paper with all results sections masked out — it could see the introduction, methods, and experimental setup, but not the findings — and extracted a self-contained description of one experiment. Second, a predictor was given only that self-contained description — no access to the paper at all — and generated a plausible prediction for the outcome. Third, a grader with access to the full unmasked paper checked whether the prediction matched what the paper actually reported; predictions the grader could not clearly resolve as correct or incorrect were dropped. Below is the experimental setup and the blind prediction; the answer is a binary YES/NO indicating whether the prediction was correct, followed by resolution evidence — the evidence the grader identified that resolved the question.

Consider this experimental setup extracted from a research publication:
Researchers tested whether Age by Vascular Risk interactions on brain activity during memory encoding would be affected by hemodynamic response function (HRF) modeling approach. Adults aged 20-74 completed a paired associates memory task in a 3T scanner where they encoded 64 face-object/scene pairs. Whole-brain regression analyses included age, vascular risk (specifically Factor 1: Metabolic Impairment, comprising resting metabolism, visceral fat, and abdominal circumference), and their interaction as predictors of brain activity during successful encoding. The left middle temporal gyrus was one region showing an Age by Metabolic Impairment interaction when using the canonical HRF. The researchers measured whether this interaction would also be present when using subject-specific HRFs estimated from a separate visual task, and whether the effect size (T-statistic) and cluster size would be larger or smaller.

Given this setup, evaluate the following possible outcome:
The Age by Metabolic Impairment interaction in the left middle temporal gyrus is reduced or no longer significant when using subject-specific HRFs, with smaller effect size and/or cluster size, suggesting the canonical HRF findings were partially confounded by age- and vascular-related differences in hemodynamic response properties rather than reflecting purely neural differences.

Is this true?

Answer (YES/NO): NO